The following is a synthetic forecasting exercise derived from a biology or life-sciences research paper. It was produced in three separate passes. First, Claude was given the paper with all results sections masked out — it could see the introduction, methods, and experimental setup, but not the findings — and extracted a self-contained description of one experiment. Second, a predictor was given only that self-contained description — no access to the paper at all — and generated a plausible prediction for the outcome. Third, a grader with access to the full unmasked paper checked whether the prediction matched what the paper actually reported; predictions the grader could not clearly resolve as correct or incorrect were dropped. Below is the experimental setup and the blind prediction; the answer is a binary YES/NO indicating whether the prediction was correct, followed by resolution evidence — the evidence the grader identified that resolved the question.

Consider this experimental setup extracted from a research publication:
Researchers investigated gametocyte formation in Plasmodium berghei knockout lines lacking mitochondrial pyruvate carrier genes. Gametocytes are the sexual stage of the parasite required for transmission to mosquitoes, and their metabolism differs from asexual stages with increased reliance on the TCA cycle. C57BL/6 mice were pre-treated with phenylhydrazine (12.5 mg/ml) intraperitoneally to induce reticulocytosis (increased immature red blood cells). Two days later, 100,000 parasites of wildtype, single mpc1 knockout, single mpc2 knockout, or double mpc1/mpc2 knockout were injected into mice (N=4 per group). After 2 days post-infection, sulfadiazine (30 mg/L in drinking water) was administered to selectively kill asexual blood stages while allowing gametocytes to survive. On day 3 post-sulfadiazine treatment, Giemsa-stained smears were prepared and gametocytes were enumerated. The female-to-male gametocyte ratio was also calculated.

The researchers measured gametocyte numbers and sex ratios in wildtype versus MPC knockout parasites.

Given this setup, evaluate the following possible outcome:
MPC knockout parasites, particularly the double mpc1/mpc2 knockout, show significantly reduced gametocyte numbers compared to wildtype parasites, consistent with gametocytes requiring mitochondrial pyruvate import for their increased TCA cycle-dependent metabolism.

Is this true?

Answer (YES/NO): NO